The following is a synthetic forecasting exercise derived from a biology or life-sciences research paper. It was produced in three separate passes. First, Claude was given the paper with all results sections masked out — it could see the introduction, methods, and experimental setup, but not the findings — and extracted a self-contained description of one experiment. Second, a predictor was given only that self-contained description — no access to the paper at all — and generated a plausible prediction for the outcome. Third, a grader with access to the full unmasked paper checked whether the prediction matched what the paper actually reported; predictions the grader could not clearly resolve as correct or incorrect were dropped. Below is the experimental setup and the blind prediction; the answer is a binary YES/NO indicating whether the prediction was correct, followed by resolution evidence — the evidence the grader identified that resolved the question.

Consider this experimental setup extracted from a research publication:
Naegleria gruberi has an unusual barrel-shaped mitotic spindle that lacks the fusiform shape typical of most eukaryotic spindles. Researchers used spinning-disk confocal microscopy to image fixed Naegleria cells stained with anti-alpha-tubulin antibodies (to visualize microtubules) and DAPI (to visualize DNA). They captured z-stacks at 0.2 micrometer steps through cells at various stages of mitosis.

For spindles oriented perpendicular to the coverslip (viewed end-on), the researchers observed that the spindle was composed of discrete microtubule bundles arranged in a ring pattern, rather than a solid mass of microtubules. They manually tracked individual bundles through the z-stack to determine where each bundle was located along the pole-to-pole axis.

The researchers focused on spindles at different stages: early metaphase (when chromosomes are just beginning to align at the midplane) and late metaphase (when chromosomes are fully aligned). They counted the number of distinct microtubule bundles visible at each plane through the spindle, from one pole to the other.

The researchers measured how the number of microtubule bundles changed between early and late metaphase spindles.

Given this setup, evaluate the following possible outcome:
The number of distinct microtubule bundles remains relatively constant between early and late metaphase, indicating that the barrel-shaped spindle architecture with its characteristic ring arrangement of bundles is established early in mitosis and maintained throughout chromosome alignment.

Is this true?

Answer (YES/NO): NO